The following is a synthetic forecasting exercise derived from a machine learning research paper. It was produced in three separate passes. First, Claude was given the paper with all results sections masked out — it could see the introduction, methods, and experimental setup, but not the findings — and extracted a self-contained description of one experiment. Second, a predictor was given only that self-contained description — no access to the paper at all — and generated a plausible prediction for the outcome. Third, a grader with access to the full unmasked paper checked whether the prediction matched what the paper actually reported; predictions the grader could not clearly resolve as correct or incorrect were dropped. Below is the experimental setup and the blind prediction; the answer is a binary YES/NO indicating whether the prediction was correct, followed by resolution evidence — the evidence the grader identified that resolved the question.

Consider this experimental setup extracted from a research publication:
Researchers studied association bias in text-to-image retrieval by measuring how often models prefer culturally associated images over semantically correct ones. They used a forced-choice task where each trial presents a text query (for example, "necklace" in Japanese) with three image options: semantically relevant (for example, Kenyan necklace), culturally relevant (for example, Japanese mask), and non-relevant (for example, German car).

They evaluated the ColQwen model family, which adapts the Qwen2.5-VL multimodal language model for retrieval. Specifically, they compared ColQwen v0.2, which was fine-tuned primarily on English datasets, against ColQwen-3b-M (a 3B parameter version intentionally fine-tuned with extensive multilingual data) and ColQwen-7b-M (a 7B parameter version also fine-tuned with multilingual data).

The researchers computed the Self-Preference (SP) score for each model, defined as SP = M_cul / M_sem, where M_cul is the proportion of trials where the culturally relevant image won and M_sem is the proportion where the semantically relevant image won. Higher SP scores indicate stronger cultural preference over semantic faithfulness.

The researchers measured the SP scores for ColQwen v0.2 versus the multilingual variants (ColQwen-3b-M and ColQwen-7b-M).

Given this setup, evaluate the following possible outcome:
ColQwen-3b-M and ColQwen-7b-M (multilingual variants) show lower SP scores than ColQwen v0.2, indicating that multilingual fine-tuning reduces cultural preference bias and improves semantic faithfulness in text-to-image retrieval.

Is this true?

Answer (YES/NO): NO